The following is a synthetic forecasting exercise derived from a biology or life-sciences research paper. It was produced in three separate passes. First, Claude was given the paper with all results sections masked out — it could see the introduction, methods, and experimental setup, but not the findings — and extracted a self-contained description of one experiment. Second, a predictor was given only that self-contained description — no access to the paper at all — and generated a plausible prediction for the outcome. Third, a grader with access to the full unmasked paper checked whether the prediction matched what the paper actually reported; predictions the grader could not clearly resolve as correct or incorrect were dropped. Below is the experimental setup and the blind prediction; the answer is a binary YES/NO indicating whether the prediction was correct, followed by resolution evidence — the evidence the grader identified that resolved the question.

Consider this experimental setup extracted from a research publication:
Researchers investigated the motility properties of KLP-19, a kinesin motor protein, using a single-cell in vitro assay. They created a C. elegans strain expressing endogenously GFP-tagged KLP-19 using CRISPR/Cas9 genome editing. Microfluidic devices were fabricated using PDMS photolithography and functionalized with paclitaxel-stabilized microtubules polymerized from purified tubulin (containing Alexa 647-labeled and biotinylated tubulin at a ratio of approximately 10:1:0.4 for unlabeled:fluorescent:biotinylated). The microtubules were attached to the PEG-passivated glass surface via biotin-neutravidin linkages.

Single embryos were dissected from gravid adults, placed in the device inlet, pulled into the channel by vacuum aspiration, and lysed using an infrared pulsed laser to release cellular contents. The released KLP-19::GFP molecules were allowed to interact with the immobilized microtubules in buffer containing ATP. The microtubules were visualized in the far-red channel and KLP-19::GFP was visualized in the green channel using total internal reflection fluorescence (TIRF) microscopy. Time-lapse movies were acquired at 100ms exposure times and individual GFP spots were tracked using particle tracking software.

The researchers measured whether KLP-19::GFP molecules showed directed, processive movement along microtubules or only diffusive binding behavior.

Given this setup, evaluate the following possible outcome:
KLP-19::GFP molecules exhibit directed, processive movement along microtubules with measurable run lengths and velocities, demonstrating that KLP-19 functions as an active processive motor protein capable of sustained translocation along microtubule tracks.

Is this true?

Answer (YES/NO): YES